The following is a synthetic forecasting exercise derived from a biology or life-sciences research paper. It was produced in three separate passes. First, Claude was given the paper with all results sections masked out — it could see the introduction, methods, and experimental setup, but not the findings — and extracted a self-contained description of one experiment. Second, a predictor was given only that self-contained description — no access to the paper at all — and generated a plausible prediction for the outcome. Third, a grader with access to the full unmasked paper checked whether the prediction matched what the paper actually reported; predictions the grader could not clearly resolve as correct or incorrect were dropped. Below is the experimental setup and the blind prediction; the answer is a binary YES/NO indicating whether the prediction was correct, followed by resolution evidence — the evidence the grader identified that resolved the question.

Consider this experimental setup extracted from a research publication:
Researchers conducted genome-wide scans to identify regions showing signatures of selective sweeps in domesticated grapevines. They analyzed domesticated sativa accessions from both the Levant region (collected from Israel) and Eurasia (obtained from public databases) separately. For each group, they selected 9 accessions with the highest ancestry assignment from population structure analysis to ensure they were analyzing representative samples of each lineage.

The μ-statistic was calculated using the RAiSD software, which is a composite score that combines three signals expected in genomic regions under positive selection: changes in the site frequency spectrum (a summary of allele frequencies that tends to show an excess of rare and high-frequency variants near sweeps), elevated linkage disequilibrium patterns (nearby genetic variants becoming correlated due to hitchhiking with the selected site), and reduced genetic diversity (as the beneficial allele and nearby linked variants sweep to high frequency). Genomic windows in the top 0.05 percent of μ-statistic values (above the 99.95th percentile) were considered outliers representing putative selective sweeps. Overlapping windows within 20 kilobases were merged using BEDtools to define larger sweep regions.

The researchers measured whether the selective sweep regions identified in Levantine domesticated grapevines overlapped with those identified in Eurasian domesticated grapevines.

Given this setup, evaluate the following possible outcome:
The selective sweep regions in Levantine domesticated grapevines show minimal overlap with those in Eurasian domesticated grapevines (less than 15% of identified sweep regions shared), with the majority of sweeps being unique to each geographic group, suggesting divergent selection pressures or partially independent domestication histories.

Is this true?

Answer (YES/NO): NO